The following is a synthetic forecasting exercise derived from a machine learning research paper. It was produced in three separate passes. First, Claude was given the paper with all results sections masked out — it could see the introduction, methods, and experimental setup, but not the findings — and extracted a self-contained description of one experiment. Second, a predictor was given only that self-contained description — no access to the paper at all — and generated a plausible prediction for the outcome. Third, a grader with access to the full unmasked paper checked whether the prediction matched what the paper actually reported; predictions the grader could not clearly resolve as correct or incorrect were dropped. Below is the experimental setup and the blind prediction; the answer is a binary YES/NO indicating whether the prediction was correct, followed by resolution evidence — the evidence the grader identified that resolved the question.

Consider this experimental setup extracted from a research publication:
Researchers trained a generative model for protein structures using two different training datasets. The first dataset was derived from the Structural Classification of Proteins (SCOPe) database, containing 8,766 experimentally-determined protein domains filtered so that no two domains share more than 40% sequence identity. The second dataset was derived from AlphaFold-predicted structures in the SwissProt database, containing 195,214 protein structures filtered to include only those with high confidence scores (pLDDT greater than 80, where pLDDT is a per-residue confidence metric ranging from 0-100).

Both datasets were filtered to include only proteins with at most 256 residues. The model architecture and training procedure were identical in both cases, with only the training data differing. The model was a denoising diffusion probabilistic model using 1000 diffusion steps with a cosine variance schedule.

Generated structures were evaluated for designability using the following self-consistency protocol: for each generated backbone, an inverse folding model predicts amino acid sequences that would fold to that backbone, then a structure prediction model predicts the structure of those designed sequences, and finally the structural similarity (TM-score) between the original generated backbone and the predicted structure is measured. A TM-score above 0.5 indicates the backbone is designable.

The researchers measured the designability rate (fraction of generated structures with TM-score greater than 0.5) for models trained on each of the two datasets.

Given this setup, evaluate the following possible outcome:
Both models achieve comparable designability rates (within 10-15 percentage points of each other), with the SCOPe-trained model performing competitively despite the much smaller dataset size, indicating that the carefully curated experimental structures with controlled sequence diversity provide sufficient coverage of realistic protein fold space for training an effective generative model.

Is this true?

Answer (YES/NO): NO